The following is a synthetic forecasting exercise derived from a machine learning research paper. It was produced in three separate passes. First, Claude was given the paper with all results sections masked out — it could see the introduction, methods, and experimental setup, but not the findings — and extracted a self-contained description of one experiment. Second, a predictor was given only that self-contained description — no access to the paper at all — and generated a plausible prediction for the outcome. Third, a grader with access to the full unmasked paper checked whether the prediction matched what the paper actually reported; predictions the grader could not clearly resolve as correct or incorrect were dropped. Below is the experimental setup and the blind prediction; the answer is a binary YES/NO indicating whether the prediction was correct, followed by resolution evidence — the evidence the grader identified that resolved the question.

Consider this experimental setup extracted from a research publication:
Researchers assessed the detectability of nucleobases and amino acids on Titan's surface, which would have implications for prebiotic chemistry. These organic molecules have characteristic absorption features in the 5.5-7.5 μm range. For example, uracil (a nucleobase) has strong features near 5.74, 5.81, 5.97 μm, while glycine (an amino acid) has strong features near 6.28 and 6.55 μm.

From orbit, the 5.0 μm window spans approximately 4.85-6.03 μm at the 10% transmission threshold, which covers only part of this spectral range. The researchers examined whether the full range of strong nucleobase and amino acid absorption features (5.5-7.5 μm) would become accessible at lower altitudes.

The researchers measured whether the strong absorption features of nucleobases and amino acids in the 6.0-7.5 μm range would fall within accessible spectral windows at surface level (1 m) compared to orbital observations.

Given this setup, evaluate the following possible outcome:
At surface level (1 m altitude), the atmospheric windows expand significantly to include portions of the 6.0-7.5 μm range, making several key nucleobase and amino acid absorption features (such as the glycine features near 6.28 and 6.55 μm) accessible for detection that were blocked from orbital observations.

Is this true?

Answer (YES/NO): YES